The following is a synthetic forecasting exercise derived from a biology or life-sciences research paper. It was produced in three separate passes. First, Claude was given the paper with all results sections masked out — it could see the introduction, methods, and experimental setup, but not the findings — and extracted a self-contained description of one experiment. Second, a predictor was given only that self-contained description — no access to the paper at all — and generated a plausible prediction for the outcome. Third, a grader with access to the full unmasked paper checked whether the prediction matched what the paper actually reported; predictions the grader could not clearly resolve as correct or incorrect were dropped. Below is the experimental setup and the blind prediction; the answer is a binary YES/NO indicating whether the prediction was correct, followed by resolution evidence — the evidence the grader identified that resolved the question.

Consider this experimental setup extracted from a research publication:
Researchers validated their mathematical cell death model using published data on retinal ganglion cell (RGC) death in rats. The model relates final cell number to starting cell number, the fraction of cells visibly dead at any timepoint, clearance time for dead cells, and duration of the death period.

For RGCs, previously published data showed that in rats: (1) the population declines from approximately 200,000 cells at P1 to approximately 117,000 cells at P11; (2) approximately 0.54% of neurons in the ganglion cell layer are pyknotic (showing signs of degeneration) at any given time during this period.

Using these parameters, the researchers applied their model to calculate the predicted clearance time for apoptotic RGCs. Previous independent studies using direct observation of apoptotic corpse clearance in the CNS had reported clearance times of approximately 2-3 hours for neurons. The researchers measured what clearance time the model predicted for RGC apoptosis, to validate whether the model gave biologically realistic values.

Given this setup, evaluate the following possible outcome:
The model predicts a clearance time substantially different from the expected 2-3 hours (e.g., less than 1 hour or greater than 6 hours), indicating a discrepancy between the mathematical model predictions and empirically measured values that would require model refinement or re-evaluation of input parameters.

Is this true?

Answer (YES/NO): NO